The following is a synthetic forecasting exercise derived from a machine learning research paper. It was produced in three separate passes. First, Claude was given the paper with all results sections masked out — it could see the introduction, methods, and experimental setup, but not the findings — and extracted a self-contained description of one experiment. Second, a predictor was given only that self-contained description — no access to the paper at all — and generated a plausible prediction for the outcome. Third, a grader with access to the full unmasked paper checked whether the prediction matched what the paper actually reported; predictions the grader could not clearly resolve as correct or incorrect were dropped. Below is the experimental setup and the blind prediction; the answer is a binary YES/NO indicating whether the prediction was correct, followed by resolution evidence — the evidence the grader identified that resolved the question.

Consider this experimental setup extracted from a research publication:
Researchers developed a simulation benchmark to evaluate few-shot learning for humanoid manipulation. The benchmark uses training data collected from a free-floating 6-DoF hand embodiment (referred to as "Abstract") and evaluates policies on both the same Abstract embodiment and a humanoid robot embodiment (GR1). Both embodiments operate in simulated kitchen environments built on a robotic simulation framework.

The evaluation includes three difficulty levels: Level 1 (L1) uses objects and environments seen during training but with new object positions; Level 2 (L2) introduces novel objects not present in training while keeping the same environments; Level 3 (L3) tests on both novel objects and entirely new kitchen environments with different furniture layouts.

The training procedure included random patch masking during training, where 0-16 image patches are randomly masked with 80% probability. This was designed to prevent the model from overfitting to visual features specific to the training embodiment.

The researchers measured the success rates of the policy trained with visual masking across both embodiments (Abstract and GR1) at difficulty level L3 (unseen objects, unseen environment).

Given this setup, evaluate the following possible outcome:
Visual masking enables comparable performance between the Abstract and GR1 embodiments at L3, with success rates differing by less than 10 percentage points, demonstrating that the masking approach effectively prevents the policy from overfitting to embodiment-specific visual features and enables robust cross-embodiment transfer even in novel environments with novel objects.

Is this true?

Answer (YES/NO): YES